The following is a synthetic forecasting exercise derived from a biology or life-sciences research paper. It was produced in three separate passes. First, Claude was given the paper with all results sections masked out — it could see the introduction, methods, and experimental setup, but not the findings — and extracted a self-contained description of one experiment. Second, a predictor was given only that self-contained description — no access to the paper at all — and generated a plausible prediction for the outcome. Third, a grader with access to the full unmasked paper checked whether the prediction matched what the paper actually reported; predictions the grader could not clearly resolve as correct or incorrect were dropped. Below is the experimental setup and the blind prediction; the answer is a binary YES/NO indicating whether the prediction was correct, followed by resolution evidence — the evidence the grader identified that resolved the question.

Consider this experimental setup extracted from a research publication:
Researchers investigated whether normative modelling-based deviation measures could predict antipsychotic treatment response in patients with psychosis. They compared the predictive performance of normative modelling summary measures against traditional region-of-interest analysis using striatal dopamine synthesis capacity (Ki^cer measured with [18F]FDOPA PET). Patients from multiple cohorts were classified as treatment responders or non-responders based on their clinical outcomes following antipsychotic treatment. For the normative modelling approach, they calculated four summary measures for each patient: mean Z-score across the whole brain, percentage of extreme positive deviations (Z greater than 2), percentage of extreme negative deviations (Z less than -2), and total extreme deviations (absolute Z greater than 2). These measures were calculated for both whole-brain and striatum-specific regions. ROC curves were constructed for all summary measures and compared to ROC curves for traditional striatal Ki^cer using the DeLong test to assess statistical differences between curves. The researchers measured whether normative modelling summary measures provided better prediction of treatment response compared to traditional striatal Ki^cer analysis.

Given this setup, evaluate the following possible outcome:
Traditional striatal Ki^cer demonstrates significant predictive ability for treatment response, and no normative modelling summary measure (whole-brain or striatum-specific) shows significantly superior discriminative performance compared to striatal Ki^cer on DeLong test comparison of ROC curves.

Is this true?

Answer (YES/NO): YES